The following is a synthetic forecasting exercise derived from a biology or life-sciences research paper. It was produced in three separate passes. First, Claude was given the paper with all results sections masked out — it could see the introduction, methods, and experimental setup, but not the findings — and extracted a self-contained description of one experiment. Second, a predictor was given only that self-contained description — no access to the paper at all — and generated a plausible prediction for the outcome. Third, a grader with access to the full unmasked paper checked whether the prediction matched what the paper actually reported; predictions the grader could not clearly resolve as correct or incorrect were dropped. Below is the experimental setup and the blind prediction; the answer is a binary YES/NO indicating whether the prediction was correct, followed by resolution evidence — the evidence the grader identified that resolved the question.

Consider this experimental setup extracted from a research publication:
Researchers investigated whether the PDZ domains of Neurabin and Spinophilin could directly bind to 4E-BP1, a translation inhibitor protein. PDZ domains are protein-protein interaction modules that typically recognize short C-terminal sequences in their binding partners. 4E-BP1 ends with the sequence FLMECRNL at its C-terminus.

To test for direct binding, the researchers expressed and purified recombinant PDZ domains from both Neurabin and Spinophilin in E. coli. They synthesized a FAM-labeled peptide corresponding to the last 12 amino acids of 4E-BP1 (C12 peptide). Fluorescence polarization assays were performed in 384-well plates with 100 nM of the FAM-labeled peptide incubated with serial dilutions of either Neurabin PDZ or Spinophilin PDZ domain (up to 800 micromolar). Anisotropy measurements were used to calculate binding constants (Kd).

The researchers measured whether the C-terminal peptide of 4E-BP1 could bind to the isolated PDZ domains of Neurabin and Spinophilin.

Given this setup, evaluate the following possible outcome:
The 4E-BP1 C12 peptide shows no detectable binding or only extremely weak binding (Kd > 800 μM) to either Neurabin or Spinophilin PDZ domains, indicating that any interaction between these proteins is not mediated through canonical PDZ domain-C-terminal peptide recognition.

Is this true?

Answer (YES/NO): NO